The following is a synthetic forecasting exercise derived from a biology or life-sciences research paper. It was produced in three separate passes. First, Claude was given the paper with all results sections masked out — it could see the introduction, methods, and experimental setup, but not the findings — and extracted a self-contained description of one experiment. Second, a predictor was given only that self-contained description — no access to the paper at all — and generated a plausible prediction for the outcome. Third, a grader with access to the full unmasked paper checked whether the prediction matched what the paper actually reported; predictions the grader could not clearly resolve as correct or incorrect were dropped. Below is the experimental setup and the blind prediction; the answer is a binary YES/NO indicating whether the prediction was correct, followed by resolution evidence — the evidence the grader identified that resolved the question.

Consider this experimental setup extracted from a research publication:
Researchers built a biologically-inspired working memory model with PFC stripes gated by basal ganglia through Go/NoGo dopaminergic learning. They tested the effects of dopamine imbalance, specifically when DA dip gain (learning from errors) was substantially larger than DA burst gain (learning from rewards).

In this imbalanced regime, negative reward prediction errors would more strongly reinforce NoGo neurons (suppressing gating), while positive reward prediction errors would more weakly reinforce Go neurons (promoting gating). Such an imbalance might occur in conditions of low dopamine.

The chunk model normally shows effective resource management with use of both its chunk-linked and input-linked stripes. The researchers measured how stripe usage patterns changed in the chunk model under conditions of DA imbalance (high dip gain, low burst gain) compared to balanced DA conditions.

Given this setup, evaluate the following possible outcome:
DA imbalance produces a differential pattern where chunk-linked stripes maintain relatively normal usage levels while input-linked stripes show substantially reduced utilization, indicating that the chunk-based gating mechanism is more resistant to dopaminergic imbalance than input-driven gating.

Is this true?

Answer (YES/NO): NO